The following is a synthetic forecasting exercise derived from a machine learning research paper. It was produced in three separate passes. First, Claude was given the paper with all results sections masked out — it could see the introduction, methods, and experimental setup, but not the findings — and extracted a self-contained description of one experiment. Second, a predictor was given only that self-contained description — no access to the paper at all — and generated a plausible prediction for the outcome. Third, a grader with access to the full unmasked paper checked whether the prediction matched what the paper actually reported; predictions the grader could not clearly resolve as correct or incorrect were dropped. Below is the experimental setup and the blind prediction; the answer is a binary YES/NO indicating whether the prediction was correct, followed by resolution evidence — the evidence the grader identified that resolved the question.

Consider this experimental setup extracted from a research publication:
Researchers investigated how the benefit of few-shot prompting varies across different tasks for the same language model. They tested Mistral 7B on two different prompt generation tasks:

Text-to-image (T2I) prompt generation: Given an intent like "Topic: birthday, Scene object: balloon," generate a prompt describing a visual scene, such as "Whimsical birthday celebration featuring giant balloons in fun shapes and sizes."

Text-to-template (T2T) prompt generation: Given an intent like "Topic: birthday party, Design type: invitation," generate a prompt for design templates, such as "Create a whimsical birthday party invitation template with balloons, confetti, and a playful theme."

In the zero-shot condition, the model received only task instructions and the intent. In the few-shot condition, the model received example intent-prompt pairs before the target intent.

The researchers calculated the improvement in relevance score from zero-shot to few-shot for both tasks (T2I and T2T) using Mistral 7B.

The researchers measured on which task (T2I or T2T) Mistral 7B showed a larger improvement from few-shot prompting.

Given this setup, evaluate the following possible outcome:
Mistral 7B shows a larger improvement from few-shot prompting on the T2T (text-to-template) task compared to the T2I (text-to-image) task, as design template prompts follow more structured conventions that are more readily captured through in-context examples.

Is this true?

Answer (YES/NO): NO